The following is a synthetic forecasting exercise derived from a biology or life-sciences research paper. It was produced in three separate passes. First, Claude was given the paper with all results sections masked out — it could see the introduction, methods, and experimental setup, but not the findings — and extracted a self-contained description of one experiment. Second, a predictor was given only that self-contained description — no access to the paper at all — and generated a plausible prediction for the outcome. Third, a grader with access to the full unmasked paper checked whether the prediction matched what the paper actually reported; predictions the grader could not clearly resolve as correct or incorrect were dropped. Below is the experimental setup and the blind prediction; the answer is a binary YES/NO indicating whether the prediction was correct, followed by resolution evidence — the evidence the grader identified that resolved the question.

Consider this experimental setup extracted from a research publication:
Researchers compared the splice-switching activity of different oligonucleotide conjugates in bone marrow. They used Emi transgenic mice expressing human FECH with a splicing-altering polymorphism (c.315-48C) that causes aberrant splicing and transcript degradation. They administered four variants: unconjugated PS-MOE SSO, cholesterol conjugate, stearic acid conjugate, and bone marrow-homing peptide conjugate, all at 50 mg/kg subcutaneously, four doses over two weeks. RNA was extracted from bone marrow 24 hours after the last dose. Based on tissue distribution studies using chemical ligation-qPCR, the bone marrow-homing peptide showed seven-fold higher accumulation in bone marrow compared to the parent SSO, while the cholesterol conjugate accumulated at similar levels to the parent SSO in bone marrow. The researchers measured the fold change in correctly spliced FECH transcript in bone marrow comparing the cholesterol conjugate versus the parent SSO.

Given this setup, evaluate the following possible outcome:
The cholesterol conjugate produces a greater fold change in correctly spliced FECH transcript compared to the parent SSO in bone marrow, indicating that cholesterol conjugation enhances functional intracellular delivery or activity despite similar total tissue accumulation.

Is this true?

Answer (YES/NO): YES